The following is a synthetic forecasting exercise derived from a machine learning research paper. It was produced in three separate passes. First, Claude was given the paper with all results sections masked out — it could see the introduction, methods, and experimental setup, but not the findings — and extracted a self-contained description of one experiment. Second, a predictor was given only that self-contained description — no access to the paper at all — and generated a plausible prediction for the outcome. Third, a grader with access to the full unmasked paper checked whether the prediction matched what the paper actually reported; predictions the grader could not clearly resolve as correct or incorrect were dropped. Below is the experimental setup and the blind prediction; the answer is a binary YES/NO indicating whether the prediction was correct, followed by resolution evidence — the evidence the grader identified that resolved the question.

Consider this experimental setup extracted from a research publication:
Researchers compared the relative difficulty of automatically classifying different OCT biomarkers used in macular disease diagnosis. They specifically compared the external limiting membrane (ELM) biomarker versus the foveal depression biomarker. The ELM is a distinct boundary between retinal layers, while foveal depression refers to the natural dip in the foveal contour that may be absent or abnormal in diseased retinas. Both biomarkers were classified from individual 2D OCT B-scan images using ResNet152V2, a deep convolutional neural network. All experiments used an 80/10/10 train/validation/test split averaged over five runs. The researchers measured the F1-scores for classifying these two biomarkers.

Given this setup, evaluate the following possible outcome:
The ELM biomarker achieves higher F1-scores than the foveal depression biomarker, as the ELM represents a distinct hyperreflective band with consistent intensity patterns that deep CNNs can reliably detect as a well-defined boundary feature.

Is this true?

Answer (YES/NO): YES